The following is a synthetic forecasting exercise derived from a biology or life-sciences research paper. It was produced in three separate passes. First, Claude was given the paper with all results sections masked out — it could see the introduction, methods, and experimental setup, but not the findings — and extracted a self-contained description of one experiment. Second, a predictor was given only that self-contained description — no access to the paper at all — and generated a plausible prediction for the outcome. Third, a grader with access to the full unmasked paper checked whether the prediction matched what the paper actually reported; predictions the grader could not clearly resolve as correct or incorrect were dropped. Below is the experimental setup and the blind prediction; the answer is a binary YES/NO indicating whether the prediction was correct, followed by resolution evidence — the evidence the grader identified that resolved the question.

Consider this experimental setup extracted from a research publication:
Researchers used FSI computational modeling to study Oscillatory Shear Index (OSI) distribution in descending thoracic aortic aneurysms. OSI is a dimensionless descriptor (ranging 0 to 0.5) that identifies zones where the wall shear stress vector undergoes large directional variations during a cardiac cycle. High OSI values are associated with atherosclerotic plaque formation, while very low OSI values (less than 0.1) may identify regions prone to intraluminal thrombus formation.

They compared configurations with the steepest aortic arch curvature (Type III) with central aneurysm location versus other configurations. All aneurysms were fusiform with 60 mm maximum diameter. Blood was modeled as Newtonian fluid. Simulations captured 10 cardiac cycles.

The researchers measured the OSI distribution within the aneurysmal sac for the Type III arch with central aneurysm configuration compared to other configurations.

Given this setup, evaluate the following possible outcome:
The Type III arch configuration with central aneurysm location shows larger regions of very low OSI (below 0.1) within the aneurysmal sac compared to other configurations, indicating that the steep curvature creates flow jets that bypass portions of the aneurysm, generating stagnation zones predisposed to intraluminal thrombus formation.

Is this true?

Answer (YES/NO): YES